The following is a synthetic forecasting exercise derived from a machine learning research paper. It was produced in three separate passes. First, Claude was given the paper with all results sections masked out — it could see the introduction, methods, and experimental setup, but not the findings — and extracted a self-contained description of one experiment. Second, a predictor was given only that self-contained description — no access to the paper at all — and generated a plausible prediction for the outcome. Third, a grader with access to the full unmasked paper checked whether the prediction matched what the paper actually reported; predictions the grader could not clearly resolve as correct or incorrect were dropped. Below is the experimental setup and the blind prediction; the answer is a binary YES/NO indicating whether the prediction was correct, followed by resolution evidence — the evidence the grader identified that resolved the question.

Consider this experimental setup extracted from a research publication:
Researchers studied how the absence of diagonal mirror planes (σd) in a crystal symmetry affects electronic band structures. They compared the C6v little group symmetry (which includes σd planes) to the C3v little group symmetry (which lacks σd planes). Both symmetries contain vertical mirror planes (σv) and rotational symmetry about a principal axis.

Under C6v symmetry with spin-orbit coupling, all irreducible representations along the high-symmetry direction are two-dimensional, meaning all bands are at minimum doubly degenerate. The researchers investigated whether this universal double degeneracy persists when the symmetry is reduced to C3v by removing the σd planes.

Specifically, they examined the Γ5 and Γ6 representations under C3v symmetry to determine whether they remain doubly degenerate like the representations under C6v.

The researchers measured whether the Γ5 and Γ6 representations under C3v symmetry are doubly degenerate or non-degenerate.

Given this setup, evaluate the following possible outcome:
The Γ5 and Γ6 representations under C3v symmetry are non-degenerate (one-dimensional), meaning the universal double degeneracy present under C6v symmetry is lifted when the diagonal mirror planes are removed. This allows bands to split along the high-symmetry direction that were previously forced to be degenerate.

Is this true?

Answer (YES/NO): YES